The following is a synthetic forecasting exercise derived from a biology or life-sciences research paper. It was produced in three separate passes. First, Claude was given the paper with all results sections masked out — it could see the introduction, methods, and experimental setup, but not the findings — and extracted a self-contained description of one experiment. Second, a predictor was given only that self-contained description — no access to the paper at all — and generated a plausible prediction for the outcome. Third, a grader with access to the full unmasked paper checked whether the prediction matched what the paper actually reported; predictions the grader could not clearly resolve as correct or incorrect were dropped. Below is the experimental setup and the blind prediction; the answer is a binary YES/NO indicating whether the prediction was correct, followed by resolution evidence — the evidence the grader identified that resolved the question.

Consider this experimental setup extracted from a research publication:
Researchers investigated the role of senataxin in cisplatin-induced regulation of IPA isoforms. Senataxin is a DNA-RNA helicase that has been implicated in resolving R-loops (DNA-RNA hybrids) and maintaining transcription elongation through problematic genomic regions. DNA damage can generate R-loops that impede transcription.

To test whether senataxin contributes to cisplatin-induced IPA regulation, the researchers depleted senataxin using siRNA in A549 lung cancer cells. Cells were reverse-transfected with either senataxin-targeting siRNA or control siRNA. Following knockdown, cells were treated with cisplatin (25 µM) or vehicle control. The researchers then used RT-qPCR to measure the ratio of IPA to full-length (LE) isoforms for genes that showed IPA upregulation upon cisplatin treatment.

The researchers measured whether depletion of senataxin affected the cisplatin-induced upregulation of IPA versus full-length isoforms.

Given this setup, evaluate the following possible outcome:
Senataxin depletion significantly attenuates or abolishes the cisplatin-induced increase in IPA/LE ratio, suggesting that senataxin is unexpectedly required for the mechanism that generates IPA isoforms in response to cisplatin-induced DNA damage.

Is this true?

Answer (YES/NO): YES